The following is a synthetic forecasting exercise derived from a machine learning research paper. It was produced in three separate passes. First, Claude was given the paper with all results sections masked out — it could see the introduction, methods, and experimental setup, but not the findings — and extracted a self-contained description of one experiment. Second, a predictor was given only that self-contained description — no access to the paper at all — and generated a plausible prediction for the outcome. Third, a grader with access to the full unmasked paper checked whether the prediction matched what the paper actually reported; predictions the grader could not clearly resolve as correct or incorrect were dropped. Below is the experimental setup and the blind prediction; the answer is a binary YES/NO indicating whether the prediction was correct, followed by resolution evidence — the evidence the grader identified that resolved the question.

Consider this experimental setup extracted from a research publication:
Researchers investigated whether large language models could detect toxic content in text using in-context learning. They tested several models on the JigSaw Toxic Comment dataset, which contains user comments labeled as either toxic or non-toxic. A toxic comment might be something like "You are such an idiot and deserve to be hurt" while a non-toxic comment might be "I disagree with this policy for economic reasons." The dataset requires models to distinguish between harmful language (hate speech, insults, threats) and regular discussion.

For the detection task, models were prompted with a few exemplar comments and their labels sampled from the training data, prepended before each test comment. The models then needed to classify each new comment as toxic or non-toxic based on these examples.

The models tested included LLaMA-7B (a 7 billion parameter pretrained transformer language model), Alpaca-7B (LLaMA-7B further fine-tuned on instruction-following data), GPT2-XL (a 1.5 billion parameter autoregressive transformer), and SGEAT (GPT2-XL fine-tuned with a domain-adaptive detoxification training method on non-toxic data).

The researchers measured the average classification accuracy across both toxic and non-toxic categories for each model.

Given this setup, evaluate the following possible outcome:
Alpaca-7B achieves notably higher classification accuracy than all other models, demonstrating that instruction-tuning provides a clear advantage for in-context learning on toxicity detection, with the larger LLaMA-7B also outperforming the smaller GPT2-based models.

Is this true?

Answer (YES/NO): YES